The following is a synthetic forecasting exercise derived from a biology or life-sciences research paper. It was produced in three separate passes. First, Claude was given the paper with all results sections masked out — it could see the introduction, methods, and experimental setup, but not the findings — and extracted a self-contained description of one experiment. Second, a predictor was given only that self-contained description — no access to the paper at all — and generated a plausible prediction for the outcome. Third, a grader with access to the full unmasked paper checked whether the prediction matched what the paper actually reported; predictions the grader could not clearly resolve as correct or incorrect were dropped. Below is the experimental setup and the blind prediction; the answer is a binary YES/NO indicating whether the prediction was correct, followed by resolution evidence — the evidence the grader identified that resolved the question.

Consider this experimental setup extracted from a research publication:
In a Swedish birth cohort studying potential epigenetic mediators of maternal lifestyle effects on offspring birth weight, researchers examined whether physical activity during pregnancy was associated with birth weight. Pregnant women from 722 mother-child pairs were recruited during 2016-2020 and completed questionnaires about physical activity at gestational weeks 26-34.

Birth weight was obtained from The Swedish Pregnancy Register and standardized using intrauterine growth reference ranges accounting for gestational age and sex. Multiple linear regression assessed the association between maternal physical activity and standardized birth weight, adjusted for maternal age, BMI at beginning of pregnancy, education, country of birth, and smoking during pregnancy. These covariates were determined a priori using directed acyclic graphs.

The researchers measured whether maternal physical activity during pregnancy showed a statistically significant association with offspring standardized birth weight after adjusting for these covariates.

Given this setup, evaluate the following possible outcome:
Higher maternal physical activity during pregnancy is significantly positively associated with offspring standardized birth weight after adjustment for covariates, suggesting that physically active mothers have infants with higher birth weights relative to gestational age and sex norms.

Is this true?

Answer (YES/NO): NO